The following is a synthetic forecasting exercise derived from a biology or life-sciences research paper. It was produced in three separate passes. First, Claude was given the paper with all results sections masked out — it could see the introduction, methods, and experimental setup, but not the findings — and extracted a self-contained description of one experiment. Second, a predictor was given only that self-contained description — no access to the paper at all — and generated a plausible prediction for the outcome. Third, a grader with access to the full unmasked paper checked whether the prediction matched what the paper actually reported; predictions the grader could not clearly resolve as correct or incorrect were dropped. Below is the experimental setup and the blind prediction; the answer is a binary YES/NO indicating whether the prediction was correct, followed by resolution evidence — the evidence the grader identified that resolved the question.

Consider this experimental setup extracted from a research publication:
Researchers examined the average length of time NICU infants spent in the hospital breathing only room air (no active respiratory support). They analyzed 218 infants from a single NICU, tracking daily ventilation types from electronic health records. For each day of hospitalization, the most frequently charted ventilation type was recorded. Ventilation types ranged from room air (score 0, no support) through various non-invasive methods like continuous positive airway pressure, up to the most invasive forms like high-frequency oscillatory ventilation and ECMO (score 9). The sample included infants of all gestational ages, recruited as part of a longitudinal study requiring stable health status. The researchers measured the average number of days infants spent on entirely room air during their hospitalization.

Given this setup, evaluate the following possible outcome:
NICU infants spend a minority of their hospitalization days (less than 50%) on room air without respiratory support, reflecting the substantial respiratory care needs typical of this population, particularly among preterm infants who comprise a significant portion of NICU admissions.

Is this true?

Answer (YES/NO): NO